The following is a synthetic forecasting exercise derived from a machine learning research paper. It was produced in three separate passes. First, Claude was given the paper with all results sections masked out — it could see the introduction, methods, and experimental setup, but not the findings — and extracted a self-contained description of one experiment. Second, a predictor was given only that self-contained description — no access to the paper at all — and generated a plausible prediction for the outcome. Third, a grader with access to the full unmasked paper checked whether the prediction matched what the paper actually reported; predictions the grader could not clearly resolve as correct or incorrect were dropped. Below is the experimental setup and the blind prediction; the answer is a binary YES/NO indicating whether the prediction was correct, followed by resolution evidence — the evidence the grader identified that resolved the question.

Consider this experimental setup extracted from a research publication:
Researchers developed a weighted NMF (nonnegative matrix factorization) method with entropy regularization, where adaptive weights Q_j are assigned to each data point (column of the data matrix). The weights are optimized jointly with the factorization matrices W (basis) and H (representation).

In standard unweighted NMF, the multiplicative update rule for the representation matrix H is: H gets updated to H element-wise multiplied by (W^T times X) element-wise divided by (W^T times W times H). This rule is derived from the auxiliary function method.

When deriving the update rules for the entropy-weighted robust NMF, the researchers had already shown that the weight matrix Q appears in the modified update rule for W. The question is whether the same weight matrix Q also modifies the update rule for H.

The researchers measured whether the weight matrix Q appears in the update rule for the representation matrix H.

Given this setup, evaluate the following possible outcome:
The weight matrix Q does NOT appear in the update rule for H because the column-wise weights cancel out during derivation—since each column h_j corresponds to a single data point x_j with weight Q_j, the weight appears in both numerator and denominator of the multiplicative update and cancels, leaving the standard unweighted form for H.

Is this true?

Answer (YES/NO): YES